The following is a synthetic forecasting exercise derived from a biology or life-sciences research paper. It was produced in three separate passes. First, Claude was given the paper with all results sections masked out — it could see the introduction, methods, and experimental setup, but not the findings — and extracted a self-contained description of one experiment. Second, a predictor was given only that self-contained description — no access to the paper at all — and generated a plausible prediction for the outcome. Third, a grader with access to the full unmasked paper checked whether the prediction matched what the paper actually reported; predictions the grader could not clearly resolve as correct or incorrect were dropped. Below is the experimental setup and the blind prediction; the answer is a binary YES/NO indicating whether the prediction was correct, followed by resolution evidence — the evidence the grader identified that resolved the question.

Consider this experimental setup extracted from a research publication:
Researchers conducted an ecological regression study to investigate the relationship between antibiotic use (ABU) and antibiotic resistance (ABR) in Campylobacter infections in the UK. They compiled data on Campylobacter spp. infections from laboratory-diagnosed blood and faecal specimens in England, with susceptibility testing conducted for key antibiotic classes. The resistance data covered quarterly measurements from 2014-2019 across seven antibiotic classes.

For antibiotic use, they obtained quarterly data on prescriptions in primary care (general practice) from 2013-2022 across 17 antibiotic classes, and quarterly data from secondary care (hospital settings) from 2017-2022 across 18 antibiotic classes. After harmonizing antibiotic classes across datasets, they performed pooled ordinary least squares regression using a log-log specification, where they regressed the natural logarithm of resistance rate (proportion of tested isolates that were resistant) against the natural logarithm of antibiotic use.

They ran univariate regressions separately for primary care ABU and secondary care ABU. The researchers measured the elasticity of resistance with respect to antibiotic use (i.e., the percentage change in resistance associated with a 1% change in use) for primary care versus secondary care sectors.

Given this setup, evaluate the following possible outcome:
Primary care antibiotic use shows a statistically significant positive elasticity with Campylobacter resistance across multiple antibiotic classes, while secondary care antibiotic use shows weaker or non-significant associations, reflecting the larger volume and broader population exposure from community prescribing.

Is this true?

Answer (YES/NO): NO